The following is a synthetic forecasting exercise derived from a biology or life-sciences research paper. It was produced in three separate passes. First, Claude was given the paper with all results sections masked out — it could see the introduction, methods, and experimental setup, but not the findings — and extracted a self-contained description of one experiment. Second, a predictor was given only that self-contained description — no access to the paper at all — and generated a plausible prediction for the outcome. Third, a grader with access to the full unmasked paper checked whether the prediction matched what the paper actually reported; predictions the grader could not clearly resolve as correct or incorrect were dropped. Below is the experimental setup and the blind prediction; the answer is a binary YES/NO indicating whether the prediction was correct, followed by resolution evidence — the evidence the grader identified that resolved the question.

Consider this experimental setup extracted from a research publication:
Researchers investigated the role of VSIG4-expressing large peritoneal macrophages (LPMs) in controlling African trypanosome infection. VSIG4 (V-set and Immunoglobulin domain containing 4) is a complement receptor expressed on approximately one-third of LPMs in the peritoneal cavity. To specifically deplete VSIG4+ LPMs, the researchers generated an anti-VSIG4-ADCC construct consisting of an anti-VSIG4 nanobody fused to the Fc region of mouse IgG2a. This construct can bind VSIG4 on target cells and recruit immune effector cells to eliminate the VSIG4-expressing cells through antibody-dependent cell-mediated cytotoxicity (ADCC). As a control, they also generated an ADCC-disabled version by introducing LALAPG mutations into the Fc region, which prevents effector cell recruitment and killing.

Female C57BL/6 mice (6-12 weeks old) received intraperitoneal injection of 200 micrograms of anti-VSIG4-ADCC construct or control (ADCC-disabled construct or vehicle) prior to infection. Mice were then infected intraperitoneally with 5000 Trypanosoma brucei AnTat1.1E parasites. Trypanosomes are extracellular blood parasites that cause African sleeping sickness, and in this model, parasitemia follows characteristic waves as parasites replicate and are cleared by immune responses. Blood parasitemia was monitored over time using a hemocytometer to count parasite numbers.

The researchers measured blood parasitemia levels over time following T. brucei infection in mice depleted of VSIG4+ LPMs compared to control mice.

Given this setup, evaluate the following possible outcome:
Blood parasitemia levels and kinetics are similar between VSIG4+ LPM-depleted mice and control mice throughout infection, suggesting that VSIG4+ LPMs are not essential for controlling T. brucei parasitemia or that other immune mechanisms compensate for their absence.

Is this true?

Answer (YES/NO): NO